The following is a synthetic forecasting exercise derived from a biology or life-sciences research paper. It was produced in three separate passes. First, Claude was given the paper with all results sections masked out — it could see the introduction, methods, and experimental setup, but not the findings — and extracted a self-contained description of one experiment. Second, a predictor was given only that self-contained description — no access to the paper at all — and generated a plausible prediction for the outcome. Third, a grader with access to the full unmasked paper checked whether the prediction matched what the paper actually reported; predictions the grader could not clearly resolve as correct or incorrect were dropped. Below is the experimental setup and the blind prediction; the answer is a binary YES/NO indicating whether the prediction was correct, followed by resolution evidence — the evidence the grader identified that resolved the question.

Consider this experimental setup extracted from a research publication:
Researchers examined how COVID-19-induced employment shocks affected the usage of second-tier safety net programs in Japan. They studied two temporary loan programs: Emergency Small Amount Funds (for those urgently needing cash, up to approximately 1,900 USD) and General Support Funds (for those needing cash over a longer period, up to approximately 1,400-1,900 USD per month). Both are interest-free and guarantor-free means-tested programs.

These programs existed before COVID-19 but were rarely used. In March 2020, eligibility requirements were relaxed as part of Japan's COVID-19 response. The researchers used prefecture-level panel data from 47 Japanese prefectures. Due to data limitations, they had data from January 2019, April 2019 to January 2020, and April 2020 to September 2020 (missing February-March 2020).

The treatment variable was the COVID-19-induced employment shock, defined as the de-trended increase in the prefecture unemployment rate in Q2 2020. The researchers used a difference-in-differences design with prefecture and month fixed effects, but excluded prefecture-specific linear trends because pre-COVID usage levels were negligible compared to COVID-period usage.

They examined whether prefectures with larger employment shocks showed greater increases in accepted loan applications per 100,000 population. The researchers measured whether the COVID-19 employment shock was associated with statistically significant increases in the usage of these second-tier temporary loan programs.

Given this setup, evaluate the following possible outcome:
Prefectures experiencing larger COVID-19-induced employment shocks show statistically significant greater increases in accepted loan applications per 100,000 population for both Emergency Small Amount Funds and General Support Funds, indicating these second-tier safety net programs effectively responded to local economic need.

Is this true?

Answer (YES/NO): YES